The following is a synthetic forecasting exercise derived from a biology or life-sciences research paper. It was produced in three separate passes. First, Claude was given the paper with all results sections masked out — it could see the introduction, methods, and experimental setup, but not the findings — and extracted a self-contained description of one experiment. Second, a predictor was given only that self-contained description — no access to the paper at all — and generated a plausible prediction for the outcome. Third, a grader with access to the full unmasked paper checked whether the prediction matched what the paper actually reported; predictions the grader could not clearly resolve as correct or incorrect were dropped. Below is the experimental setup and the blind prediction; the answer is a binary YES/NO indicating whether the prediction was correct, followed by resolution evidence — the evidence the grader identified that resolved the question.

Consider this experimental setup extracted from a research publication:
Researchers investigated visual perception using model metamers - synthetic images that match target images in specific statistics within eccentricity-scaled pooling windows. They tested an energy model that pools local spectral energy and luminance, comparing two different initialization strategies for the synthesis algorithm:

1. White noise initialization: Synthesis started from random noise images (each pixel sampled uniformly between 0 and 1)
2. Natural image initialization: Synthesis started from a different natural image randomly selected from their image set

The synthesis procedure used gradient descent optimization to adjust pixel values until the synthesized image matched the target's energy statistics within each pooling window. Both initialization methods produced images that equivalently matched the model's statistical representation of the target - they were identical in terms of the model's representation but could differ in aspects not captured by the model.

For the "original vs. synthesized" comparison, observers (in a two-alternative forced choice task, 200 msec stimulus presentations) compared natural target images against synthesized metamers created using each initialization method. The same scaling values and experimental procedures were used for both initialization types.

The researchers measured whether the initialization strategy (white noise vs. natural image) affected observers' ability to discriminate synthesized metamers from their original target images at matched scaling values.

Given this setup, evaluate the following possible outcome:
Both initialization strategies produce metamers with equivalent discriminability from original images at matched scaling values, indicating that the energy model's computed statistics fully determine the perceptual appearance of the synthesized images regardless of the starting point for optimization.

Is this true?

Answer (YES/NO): NO